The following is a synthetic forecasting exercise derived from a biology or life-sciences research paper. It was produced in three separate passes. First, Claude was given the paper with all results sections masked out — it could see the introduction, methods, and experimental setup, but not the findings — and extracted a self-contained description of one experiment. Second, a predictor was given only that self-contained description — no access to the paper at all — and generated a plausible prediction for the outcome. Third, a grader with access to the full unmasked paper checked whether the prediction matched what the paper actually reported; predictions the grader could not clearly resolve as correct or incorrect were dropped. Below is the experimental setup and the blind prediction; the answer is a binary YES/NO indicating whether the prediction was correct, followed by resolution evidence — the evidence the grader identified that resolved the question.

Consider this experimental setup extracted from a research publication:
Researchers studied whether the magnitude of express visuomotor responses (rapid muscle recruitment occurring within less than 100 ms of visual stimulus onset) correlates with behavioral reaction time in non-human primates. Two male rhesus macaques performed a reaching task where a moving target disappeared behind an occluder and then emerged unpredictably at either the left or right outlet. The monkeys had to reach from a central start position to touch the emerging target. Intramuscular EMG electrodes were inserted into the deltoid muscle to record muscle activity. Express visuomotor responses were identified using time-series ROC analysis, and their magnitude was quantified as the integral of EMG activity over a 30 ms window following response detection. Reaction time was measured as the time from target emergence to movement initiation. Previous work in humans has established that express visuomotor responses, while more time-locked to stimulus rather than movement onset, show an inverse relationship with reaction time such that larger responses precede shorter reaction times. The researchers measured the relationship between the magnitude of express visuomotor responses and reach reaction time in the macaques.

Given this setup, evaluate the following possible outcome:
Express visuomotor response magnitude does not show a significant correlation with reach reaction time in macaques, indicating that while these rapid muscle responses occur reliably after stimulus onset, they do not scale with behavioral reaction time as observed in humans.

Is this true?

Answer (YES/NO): NO